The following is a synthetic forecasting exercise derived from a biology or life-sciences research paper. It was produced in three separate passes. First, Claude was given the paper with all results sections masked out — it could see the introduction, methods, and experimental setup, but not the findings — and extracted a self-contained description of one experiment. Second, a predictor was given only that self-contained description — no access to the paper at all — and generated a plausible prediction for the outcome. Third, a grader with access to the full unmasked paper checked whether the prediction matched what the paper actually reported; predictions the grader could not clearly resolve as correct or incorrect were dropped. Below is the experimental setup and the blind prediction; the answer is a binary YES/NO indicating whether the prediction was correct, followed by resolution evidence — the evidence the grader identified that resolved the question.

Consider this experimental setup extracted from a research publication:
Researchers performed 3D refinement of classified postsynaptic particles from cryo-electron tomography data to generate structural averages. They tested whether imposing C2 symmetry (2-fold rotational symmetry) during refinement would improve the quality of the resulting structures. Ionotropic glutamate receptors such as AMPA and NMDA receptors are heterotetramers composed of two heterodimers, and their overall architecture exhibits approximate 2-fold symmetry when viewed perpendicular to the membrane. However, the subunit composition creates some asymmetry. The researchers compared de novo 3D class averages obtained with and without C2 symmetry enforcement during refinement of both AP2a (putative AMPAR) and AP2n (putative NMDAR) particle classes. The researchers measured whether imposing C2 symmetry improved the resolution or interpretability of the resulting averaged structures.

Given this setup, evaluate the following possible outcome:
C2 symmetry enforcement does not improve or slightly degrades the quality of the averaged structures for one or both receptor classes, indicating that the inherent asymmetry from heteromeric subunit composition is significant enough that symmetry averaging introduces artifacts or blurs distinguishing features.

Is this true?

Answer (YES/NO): NO